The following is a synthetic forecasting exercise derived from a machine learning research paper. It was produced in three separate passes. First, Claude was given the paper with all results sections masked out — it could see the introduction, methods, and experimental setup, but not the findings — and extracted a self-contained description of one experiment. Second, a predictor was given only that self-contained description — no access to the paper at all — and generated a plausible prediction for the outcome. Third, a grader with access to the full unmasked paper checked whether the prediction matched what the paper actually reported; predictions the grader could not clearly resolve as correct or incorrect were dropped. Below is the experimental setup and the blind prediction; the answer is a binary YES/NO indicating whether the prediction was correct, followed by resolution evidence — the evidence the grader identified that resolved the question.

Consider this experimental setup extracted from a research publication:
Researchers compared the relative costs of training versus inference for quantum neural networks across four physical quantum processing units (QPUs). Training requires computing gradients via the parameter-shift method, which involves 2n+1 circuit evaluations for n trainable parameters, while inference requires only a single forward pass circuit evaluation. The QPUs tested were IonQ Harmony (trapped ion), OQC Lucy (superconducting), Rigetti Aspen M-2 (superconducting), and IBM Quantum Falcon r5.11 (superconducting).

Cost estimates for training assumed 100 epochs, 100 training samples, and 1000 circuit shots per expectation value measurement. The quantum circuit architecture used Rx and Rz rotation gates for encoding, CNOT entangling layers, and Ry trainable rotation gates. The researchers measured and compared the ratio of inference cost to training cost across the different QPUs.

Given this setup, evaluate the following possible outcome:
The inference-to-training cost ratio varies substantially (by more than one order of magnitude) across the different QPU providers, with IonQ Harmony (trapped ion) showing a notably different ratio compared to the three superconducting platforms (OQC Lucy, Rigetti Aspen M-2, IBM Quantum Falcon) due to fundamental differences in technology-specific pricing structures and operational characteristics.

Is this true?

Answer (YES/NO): NO